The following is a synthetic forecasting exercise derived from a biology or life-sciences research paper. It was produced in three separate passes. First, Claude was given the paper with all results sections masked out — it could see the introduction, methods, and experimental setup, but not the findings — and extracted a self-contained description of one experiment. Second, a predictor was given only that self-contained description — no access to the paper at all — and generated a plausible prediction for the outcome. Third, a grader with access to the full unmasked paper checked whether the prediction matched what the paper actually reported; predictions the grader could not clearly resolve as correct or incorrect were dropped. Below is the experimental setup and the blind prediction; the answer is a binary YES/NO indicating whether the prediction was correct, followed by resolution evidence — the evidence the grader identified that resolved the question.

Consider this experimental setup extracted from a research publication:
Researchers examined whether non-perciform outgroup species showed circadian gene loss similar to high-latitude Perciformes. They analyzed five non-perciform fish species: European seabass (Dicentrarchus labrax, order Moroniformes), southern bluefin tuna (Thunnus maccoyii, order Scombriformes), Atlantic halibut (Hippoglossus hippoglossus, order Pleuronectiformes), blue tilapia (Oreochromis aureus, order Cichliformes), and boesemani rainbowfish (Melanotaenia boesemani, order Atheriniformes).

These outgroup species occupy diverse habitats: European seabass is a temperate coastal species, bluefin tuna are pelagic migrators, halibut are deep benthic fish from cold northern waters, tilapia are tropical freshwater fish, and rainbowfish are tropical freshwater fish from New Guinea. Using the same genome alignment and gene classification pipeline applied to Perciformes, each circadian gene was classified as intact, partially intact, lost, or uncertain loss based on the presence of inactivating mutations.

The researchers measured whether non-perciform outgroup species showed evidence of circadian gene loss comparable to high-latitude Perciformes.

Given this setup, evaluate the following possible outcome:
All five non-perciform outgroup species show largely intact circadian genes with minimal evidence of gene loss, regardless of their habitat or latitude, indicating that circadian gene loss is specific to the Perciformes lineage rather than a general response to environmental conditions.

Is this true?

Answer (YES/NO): NO